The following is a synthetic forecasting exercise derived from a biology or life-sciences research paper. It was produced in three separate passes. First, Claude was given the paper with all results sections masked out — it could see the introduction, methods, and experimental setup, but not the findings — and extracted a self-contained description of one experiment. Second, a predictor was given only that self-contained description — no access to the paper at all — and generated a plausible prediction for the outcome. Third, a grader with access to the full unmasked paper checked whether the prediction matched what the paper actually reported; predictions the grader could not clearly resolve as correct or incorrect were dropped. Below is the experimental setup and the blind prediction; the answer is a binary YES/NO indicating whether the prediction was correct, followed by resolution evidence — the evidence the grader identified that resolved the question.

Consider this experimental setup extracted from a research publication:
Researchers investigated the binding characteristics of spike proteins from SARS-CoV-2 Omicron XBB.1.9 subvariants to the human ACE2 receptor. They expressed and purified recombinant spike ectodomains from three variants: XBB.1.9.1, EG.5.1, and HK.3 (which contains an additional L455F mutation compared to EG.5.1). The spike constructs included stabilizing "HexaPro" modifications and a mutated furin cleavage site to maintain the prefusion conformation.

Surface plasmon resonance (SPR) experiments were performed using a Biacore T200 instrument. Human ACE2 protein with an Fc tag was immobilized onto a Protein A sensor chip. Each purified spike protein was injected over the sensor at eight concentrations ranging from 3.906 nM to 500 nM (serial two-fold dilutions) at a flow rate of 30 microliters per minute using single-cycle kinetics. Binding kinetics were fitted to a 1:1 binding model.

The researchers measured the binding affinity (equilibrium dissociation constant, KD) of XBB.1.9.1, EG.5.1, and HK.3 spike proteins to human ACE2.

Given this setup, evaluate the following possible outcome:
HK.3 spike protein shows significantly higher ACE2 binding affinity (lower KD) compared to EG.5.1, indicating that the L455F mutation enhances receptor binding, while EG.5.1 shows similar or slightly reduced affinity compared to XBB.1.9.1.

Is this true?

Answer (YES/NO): NO